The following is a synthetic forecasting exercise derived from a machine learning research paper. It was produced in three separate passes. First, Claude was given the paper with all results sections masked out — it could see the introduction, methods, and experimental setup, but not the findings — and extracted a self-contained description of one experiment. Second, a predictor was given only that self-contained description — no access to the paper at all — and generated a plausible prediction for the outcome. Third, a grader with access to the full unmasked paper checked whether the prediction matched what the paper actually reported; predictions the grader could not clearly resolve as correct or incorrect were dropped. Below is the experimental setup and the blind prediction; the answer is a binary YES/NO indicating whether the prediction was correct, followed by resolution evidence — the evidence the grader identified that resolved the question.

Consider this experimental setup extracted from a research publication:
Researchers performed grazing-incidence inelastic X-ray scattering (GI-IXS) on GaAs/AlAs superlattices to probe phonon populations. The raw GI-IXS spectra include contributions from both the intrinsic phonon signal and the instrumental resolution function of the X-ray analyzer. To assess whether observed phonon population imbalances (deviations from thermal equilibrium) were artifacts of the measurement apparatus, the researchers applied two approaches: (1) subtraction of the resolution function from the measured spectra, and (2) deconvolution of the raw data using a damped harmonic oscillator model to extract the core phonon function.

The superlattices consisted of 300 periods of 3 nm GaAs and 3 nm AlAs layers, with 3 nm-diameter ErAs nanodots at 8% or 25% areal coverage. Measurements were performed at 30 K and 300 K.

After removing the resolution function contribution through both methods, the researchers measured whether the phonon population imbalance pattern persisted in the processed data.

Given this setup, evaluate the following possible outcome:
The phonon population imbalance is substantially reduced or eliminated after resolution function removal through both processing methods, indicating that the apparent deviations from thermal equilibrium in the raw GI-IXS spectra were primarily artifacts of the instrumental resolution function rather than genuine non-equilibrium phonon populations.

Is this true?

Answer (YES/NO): NO